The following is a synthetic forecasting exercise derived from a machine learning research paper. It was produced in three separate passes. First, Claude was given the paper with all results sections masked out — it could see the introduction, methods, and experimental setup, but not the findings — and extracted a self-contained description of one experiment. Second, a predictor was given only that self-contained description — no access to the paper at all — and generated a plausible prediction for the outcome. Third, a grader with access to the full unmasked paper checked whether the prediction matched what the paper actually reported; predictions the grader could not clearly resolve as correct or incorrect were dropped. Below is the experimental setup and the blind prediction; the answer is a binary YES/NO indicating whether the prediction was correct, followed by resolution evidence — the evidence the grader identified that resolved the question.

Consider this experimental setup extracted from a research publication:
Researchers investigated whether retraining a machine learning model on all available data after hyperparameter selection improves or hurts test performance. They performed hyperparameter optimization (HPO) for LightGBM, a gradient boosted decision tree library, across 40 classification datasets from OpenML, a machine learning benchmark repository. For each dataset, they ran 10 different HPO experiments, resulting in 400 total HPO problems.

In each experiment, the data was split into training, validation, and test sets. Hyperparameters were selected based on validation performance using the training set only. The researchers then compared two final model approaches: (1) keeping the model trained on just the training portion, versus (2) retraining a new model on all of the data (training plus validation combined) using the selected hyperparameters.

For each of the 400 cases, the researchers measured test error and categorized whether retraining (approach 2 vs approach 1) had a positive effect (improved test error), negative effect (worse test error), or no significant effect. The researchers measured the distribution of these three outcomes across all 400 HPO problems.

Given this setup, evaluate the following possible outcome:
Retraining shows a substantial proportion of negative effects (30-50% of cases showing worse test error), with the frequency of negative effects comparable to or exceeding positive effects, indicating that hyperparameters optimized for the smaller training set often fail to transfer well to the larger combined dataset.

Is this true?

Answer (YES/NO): NO